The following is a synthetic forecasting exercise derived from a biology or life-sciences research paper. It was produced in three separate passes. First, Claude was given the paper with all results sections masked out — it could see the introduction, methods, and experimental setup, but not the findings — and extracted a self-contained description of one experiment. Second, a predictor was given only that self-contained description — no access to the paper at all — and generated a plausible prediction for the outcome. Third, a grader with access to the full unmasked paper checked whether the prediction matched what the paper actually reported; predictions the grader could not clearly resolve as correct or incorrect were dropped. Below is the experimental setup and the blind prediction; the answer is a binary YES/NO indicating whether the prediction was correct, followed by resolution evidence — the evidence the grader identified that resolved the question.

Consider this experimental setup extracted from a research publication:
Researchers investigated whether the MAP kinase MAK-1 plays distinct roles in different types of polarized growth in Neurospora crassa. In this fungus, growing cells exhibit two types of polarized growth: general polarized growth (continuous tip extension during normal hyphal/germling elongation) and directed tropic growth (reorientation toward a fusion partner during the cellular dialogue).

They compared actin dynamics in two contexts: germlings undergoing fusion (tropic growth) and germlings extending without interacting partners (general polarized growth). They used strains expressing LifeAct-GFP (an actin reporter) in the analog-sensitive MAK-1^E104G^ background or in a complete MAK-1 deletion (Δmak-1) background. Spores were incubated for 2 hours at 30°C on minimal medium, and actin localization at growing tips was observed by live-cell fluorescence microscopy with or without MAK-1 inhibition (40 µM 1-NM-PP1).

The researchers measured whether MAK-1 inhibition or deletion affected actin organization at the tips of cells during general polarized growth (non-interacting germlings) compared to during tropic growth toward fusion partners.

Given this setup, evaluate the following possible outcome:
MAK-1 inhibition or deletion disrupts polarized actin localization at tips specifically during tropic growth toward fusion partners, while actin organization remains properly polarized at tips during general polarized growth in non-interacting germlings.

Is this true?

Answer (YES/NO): YES